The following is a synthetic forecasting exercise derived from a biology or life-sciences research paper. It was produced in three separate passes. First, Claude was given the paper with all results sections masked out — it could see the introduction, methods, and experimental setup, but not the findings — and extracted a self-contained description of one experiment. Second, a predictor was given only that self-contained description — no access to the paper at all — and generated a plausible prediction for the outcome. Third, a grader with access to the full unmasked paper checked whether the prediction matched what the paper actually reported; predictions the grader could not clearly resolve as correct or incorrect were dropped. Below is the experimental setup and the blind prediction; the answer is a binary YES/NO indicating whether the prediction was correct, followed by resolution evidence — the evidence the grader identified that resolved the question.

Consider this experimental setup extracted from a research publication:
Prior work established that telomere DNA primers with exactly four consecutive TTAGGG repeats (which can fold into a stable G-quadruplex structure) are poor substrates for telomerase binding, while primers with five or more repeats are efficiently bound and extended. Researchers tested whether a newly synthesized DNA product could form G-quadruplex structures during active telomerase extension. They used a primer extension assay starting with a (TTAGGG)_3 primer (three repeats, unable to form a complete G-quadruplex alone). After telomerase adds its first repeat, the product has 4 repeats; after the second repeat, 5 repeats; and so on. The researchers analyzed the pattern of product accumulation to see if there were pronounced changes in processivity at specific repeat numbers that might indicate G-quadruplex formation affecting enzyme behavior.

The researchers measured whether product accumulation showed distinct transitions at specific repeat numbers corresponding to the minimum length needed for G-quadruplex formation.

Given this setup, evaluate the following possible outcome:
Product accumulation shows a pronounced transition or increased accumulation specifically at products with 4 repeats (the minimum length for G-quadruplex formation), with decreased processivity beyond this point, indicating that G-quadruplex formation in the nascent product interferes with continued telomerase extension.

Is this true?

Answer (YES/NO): NO